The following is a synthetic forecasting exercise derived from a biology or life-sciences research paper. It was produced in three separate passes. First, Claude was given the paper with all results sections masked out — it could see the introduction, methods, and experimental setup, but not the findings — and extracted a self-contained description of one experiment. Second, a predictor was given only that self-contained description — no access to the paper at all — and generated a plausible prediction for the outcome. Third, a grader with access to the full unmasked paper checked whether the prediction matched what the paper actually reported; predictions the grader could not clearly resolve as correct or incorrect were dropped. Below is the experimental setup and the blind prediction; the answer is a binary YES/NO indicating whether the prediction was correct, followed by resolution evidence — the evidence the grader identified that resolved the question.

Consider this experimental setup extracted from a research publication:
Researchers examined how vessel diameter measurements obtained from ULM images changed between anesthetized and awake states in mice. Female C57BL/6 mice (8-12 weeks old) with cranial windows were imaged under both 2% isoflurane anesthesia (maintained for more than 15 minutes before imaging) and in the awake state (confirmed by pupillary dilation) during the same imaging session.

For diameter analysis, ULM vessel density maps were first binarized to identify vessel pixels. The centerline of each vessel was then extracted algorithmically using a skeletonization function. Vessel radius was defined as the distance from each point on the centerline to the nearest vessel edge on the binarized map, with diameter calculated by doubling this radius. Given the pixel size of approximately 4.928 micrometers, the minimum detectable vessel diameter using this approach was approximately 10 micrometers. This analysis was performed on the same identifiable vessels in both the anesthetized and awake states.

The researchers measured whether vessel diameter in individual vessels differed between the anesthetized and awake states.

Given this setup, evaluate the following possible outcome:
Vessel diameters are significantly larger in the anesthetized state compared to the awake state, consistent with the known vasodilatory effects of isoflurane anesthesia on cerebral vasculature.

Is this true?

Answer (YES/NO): NO